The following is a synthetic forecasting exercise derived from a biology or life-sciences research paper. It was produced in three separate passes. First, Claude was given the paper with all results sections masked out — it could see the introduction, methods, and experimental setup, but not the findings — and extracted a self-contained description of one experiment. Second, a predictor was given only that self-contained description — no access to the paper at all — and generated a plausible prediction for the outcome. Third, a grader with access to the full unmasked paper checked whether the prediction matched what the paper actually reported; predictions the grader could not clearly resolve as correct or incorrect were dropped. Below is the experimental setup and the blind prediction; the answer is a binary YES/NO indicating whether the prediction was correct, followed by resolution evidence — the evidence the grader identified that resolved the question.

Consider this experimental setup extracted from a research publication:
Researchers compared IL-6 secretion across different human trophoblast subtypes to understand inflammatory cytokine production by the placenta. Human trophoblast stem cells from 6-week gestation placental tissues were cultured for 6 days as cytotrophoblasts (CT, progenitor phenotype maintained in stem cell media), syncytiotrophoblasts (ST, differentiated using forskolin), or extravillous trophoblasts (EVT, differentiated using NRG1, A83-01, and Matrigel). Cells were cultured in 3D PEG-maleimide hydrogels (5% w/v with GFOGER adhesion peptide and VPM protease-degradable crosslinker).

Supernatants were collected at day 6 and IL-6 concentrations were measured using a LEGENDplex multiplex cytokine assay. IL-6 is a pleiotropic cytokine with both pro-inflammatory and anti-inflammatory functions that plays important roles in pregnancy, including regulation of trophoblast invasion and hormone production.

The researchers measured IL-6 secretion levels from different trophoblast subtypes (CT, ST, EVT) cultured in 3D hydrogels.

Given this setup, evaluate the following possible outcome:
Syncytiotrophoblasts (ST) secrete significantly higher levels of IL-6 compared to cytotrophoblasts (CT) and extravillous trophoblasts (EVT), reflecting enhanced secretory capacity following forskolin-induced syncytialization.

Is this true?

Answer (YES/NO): NO